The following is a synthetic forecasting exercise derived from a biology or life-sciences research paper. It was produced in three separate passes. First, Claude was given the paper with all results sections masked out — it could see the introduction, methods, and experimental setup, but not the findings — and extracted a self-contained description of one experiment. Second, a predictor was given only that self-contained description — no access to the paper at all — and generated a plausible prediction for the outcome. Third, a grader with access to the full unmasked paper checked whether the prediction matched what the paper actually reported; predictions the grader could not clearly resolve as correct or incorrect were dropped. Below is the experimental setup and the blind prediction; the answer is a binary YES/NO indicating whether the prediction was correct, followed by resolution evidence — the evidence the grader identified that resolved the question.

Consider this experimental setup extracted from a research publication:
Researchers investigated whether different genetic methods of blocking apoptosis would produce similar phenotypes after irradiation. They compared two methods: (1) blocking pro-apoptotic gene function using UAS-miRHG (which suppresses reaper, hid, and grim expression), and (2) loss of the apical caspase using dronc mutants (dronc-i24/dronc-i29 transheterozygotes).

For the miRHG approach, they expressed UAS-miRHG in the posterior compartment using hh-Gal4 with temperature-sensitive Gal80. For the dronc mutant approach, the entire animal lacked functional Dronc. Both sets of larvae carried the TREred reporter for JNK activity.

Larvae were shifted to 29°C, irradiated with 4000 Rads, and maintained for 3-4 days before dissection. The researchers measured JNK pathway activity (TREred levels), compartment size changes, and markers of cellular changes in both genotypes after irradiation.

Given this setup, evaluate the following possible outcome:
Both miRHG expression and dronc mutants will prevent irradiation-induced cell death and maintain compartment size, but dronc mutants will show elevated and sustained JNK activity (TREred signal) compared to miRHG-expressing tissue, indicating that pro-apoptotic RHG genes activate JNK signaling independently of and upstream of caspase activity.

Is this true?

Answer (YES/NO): NO